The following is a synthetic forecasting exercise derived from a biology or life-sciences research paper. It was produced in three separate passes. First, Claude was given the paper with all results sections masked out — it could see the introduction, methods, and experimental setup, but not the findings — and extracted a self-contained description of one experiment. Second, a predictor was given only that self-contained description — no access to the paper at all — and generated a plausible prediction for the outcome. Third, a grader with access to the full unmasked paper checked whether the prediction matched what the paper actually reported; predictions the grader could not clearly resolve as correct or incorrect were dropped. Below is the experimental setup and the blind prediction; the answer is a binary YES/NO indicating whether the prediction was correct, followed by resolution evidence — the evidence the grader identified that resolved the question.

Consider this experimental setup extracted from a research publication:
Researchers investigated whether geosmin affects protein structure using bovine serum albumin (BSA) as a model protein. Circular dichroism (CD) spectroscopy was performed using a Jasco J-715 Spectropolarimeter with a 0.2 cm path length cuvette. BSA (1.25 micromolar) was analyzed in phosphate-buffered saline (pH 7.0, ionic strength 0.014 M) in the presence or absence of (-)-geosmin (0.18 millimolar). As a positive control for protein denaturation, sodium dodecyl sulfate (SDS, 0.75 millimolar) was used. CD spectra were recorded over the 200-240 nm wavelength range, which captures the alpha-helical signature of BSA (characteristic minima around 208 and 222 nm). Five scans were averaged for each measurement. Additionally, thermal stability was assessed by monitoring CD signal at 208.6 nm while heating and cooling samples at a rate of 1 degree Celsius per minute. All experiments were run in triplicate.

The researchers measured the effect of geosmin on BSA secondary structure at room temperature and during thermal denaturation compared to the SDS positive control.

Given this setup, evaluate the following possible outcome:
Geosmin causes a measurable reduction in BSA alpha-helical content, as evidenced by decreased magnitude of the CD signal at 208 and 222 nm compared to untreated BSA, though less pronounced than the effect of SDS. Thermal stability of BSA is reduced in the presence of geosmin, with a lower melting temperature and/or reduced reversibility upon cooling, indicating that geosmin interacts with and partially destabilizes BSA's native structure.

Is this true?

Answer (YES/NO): NO